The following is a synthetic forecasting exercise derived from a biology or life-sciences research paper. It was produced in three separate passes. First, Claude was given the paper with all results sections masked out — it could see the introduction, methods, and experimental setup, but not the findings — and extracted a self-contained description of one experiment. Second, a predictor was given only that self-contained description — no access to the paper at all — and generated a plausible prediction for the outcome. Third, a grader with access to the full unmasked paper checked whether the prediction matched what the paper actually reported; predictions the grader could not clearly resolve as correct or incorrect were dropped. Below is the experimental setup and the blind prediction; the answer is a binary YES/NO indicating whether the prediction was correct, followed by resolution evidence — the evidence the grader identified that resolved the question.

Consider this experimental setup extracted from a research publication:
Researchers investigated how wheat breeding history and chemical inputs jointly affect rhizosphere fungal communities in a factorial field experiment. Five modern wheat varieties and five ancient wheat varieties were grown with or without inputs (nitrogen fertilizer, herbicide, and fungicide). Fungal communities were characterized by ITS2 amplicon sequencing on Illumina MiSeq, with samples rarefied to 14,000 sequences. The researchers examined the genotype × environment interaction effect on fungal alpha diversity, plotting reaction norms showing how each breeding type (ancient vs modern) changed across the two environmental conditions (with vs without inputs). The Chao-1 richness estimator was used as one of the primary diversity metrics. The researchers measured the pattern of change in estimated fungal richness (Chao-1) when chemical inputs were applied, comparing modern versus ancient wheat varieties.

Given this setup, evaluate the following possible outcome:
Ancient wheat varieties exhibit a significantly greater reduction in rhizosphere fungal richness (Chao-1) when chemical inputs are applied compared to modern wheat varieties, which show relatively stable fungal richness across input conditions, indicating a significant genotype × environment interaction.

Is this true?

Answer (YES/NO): NO